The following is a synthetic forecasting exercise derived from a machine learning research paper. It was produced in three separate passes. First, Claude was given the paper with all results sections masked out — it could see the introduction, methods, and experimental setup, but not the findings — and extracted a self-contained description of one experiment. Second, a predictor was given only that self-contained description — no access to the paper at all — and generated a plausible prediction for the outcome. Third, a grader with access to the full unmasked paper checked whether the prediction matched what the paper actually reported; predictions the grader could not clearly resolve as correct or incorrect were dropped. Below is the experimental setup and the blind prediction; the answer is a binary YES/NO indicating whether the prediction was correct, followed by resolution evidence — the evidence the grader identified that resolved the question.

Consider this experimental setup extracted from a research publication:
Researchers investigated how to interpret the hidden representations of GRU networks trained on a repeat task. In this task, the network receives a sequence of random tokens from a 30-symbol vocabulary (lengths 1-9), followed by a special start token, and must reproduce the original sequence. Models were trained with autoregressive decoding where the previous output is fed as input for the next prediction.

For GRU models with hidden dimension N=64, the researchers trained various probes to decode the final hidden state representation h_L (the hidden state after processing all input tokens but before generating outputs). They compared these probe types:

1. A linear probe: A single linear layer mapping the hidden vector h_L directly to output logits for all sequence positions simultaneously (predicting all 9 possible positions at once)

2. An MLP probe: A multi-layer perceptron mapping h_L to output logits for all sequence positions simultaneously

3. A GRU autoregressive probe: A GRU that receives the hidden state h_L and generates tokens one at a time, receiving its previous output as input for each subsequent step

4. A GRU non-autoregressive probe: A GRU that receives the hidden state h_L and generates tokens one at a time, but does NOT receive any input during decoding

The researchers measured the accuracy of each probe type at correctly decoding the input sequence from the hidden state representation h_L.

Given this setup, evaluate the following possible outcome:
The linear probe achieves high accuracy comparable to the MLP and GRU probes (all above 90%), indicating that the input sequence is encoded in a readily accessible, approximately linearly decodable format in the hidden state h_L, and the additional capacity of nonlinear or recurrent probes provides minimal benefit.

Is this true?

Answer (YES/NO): NO